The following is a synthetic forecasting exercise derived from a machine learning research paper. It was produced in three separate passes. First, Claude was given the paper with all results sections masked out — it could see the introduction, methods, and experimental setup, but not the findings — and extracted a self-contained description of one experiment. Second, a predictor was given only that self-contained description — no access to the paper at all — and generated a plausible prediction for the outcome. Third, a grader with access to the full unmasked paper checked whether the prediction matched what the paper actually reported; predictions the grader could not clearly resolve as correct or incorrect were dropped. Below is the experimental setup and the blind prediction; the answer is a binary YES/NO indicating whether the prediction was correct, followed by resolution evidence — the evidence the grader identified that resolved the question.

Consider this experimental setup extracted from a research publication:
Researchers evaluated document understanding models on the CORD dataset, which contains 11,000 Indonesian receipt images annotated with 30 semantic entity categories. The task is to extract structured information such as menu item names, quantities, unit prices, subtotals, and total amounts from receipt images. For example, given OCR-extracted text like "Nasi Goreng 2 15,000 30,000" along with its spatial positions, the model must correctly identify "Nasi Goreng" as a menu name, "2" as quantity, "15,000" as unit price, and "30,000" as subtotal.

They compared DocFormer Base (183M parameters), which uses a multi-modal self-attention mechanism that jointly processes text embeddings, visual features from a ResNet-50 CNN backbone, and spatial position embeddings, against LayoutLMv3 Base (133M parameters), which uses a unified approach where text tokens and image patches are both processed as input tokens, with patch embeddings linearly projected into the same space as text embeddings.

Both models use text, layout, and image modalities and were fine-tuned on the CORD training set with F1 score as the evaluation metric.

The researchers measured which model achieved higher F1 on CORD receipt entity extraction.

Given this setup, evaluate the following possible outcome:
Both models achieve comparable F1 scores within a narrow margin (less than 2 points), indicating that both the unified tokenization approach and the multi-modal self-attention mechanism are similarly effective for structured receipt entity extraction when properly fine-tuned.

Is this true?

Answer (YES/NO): YES